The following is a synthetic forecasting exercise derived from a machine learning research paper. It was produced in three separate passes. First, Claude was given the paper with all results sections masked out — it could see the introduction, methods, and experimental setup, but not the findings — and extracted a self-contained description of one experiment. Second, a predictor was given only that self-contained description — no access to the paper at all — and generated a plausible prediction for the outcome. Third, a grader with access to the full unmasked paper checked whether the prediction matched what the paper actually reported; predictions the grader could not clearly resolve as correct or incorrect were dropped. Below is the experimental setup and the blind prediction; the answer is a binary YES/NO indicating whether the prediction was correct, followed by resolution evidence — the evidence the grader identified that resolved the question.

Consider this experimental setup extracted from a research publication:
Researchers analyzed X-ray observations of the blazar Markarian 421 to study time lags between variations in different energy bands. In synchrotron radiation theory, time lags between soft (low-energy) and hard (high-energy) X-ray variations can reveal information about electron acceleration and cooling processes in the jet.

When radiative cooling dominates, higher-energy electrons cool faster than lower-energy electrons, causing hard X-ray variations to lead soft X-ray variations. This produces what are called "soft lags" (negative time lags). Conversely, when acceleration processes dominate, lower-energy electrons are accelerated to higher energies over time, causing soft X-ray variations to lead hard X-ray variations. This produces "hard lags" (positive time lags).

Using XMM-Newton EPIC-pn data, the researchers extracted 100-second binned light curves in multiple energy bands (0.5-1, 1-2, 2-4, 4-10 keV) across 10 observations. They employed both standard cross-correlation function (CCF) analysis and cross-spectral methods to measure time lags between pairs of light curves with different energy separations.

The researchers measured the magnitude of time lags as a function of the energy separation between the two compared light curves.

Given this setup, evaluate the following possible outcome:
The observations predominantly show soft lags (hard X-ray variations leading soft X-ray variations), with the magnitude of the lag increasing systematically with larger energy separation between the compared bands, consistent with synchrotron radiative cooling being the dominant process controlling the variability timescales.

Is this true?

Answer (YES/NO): NO